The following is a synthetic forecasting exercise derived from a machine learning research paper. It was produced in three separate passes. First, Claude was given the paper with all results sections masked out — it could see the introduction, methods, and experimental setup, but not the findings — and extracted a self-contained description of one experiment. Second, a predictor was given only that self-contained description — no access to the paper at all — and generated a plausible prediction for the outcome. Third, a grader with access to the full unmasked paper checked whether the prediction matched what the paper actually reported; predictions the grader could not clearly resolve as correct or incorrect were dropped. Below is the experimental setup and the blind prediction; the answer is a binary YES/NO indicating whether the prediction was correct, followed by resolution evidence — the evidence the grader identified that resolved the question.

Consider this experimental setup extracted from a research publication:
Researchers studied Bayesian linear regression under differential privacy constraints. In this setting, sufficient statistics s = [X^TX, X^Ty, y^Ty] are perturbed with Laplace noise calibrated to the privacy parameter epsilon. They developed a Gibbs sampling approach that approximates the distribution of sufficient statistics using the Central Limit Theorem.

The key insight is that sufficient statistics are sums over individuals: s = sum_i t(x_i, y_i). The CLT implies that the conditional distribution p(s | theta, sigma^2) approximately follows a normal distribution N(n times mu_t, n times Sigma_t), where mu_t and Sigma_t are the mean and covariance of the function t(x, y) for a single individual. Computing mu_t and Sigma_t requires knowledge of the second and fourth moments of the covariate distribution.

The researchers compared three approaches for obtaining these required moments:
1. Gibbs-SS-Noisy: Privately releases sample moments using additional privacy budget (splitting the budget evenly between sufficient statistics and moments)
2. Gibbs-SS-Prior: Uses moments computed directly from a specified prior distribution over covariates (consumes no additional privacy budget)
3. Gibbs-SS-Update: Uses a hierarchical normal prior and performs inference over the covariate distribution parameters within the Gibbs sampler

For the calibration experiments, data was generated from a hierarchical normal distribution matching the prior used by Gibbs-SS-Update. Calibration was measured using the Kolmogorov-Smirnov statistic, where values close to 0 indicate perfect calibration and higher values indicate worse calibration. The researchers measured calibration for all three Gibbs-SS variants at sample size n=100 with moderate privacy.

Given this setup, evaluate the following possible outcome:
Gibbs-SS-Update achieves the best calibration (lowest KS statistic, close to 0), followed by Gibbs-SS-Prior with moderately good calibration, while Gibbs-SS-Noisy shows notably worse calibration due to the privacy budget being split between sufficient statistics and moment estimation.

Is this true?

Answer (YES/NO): NO